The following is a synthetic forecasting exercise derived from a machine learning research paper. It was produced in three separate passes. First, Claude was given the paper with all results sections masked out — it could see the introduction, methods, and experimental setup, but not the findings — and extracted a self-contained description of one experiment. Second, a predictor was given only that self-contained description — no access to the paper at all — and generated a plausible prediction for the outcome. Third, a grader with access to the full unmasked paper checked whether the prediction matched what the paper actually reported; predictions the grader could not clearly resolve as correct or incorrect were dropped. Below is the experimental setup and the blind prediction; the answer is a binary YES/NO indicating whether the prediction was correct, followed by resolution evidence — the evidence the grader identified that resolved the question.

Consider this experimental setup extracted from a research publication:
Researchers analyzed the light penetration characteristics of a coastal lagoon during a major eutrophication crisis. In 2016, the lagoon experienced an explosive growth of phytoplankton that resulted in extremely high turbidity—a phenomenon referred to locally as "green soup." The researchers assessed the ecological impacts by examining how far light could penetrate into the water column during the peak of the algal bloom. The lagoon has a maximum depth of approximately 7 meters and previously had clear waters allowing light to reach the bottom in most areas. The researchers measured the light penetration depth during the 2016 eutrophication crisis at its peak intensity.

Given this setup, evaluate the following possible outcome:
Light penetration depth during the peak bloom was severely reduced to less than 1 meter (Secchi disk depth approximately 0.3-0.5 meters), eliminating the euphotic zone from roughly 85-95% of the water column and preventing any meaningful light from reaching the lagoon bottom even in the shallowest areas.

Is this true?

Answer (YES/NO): NO